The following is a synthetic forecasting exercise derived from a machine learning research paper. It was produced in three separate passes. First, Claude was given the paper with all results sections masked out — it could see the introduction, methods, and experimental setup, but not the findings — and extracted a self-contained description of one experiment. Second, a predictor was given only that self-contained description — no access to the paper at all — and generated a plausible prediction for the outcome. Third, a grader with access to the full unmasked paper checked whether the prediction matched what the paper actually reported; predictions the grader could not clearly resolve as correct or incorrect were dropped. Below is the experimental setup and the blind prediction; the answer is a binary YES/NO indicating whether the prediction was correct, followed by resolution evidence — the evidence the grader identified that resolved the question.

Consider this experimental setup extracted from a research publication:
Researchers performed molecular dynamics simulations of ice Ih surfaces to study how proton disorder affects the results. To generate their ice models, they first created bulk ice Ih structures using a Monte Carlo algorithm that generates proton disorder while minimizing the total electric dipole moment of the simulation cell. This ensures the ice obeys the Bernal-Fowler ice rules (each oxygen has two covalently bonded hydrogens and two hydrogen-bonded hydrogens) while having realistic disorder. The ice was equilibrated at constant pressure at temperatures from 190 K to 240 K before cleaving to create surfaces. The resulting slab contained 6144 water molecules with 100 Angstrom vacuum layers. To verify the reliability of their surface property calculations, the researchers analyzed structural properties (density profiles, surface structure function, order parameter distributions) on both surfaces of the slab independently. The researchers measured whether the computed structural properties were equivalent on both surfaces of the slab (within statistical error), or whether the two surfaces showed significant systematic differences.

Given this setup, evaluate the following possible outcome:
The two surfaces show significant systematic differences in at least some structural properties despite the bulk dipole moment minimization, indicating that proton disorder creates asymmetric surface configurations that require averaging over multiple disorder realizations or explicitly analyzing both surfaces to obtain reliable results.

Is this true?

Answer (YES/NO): NO